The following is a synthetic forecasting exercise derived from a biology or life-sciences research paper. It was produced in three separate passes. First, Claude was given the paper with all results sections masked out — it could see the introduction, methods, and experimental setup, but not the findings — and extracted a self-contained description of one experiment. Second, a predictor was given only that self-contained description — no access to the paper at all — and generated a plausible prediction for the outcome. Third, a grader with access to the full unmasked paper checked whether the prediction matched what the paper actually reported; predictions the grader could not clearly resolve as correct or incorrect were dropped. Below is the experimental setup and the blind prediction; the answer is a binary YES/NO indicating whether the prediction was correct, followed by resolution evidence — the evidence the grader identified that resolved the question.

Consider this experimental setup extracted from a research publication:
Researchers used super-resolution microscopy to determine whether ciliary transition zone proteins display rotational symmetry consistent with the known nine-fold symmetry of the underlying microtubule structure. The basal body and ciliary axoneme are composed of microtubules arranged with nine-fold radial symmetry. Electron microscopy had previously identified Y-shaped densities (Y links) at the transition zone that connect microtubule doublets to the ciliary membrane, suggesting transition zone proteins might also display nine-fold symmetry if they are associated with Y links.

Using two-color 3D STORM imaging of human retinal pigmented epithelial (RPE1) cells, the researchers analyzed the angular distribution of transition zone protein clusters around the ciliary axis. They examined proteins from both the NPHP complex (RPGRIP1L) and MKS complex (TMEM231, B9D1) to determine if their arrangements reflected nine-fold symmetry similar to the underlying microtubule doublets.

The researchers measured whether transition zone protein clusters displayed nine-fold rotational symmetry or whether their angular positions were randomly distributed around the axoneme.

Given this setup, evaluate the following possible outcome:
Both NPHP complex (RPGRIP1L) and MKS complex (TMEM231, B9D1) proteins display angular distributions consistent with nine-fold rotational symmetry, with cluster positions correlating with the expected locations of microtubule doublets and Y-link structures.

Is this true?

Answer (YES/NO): NO